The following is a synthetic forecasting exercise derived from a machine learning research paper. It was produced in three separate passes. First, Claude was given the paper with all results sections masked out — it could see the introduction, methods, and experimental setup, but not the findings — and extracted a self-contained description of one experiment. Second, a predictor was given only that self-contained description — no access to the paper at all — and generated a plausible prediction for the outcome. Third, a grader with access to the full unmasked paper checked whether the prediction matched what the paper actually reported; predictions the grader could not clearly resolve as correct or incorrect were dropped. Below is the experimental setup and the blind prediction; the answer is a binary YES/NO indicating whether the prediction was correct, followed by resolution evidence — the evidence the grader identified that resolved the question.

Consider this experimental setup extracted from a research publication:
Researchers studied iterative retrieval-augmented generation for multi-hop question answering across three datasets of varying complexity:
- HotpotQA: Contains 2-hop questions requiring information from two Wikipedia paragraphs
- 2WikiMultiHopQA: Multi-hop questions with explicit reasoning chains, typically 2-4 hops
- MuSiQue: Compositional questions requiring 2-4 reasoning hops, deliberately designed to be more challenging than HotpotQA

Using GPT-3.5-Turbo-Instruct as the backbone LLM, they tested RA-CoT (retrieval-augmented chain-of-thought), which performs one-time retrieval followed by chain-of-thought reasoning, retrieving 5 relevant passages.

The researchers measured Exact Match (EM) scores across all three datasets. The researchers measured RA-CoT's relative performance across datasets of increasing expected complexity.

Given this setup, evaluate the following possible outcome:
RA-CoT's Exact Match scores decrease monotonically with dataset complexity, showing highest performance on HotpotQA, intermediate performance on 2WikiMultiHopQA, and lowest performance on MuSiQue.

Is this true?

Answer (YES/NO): YES